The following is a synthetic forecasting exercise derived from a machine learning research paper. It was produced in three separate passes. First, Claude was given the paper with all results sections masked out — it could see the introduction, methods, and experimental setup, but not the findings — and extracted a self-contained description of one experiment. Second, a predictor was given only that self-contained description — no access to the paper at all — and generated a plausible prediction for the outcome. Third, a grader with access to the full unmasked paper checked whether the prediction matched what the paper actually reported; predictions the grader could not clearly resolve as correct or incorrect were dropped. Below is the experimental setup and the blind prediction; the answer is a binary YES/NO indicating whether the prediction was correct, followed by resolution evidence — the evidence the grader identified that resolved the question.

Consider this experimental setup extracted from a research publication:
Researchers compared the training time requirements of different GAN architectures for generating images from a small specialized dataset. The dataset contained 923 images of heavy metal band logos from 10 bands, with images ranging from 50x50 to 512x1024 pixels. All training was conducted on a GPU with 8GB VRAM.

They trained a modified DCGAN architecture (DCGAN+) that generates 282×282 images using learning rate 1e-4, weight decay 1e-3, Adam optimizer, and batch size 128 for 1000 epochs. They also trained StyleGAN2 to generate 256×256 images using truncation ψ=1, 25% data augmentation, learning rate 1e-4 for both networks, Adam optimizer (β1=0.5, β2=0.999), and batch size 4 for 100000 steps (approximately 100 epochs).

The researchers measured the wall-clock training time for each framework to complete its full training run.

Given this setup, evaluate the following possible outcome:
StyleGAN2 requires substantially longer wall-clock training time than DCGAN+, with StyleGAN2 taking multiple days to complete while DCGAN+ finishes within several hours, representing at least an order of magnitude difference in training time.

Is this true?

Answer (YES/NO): YES